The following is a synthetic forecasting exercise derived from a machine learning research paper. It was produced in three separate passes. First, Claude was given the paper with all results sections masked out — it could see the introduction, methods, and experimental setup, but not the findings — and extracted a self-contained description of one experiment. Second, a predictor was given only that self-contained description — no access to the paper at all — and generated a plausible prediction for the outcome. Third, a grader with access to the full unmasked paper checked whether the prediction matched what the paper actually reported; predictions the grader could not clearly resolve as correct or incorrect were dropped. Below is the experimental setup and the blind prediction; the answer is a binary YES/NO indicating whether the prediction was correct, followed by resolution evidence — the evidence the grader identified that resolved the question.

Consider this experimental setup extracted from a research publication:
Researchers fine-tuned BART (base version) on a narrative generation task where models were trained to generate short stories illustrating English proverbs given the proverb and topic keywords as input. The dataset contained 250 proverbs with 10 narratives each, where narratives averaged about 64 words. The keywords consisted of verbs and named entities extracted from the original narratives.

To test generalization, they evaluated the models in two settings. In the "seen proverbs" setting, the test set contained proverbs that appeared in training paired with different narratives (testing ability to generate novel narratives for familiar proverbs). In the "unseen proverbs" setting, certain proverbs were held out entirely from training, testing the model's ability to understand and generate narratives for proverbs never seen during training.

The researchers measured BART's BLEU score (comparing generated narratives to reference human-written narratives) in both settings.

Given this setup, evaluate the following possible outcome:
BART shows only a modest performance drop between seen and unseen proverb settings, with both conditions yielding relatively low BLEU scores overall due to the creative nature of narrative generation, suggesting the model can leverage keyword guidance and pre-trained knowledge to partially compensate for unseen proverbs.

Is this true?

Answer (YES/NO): NO